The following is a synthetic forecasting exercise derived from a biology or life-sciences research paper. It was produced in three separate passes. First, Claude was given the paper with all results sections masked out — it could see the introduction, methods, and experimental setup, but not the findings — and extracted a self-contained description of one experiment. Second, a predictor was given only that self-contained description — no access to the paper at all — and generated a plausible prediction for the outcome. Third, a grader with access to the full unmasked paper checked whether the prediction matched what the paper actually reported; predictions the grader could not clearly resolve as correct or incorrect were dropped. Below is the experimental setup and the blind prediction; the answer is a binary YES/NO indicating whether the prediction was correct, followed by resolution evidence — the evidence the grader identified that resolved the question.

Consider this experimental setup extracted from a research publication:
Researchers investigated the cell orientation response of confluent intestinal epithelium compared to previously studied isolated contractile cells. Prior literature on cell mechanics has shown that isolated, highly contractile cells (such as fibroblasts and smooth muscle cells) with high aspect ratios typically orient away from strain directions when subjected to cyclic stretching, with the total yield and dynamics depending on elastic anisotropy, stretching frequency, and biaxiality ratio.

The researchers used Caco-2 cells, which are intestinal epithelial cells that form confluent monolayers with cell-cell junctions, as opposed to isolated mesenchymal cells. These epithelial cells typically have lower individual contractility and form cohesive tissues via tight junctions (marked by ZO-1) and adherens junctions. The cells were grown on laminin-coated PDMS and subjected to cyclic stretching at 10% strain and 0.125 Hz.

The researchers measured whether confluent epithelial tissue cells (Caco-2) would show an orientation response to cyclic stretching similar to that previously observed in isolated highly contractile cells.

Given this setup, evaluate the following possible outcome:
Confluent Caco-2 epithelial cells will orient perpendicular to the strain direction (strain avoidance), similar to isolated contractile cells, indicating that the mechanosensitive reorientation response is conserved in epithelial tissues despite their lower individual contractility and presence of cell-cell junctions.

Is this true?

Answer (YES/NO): NO